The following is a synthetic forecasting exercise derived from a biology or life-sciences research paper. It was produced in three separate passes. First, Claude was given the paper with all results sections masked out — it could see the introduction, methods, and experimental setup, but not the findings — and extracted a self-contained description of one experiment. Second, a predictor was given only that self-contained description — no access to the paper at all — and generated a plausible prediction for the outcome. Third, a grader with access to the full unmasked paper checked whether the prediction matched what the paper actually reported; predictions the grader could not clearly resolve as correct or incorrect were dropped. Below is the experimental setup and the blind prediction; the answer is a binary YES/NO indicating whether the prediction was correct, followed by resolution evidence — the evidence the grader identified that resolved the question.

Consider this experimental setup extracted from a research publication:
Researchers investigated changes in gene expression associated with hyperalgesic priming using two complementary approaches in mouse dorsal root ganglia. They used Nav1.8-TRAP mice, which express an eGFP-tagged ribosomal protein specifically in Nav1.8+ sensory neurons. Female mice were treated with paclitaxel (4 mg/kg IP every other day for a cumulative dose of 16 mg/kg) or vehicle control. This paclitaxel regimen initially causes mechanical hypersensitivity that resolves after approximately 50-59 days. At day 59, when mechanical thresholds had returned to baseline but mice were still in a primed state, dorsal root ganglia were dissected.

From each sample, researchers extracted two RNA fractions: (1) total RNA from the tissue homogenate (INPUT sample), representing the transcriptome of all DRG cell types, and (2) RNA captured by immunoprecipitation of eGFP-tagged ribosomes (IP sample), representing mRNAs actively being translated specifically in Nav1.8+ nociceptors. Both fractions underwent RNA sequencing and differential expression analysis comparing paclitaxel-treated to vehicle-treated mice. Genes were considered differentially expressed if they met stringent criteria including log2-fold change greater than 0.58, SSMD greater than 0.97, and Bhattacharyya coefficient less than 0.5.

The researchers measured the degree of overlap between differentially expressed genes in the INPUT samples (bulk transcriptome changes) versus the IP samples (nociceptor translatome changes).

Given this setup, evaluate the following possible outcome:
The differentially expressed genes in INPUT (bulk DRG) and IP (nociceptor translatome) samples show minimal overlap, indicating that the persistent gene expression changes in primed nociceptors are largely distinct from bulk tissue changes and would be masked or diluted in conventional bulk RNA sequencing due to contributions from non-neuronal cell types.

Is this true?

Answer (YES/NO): YES